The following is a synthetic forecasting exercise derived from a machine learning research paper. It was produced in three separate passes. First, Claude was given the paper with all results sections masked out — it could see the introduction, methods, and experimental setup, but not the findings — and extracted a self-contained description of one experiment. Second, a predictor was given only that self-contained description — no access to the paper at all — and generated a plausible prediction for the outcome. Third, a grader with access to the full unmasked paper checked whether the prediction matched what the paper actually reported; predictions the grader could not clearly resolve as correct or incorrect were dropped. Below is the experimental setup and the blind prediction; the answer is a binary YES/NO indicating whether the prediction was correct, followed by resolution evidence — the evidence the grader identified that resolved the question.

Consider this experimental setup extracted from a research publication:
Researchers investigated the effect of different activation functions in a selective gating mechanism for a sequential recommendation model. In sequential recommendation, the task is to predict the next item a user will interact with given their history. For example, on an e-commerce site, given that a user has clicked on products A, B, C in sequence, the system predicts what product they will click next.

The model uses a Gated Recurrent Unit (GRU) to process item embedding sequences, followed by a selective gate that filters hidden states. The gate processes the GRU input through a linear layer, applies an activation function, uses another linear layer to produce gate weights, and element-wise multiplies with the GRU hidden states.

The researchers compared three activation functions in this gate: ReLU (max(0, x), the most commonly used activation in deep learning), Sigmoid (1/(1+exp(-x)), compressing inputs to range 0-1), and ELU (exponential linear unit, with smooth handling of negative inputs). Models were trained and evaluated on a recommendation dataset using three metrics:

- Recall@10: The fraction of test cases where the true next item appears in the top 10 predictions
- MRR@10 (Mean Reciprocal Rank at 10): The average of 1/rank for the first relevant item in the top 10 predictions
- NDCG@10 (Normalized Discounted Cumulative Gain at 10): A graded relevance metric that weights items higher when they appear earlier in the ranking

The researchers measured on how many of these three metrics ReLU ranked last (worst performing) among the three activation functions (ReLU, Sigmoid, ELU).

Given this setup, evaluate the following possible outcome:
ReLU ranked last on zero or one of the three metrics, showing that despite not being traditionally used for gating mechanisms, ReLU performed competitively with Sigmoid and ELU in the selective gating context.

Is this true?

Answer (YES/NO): NO